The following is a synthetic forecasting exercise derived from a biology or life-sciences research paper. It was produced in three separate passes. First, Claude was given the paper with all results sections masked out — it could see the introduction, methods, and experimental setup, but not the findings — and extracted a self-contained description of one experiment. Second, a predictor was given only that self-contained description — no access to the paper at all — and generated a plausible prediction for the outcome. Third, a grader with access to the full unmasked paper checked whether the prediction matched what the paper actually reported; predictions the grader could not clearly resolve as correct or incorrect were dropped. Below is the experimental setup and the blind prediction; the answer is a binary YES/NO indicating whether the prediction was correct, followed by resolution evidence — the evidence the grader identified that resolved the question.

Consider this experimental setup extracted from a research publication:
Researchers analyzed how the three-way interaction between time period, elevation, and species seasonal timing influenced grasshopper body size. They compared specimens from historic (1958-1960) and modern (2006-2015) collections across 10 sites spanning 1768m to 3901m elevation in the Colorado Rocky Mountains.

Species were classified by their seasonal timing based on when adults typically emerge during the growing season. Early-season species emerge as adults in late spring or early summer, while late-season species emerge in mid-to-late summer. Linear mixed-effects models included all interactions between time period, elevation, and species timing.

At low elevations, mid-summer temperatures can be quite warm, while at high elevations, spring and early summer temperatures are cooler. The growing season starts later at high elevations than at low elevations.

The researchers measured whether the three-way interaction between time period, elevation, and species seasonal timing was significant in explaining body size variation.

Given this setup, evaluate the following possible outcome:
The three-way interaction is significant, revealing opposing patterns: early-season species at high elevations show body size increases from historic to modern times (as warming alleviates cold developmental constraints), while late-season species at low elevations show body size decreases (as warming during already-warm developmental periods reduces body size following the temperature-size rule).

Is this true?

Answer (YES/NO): NO